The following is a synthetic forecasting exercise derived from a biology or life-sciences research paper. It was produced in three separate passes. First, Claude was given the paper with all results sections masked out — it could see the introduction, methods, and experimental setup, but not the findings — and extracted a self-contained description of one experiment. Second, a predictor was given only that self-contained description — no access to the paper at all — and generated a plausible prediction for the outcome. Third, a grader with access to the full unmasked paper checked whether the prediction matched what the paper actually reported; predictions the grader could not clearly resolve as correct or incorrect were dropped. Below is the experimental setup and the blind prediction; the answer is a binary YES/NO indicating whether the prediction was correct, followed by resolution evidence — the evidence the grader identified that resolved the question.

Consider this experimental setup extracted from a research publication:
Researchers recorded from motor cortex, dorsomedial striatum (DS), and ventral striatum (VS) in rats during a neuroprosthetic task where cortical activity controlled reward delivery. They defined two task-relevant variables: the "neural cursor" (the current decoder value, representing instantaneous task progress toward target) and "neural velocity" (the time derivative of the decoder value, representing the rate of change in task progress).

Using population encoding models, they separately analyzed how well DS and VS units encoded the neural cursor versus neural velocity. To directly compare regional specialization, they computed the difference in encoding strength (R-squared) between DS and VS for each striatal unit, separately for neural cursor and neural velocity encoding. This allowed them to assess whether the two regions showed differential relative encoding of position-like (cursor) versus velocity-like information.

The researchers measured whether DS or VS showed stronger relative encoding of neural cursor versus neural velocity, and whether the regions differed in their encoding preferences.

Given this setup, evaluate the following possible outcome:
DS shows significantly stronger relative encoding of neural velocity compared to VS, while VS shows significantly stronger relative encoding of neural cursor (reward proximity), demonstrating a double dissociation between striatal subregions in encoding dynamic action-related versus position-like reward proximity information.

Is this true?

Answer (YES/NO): YES